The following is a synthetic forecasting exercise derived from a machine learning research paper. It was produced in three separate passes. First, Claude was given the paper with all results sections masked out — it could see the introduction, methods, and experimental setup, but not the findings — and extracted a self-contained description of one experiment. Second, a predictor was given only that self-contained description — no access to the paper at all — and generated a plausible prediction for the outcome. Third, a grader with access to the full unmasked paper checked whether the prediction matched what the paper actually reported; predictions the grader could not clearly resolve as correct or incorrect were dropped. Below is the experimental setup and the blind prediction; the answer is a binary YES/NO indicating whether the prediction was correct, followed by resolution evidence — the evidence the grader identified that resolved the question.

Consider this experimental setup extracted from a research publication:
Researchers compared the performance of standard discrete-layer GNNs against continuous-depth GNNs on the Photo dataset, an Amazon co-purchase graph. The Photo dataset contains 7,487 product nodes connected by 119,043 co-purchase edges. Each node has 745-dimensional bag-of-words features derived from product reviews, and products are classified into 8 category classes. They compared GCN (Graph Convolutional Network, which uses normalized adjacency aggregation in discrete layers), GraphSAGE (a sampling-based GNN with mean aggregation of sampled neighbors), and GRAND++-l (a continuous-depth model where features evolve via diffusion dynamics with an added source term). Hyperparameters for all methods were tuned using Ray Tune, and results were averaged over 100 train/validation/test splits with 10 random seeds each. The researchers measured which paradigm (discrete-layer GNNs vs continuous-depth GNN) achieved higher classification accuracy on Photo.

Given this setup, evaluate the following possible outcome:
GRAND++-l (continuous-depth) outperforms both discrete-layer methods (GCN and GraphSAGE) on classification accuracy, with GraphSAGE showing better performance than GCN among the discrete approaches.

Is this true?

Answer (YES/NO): NO